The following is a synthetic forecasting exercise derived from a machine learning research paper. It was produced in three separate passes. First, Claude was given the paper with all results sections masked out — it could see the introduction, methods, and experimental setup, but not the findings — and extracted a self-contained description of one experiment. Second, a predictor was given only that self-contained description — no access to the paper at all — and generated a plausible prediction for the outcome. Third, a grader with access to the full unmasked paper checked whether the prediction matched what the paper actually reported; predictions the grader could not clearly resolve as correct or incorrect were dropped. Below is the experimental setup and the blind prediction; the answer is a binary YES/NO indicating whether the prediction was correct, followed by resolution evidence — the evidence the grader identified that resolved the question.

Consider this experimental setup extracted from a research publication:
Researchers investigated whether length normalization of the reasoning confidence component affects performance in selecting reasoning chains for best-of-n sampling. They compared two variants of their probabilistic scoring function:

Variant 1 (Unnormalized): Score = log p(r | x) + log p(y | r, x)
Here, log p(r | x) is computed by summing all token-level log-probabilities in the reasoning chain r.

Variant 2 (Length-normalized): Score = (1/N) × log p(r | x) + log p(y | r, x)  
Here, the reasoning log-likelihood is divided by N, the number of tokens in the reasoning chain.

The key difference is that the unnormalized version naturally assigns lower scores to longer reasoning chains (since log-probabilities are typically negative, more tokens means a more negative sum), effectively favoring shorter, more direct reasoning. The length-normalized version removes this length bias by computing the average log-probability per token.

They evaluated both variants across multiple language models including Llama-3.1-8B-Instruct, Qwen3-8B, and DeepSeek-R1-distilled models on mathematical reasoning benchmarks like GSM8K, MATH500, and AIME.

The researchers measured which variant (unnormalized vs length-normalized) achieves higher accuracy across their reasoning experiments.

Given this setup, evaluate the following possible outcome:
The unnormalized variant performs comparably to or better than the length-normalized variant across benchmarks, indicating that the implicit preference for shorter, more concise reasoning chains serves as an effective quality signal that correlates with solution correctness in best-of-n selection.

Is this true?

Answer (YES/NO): NO